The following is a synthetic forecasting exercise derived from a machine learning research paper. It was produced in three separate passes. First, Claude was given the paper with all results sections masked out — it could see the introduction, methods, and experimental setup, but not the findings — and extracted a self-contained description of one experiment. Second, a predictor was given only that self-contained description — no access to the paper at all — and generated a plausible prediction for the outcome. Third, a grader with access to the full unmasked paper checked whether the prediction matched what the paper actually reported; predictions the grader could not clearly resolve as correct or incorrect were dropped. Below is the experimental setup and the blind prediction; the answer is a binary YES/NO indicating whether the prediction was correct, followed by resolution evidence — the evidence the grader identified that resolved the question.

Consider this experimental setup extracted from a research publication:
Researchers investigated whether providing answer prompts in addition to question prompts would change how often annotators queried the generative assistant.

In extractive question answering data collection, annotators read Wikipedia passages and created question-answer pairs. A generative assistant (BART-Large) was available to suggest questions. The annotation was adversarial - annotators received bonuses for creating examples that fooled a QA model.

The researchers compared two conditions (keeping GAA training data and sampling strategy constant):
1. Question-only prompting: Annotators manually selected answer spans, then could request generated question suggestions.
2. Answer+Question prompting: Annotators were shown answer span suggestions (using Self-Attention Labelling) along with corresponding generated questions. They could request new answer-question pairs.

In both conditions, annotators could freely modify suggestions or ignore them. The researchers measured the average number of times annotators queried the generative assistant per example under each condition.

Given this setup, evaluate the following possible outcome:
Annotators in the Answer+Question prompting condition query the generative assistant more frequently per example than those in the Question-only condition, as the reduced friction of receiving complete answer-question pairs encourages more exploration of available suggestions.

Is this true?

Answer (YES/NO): YES